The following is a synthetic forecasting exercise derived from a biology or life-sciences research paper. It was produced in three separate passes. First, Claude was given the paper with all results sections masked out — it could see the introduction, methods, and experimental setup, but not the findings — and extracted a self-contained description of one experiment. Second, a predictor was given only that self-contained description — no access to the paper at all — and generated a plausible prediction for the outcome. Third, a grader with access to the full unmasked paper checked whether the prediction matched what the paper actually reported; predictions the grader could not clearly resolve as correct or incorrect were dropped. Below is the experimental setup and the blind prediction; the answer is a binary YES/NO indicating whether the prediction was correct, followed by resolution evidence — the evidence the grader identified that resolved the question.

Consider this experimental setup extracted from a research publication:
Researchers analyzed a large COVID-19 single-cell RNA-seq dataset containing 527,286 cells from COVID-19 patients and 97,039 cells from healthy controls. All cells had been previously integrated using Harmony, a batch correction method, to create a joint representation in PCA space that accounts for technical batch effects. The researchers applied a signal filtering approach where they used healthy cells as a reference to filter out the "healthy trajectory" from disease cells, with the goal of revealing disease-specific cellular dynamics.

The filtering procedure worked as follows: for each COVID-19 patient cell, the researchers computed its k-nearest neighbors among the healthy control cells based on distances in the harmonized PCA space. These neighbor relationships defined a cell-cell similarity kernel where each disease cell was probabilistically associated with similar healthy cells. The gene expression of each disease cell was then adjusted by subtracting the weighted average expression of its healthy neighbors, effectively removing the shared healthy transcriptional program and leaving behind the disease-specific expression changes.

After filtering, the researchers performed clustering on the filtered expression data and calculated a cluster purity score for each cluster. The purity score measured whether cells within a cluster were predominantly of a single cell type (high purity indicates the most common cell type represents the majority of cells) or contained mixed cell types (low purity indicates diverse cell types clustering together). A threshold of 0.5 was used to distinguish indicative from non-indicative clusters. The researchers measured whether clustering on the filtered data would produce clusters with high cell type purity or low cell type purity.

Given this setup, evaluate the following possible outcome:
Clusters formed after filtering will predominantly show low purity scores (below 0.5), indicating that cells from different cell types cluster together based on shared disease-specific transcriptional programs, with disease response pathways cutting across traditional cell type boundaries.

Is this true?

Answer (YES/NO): NO